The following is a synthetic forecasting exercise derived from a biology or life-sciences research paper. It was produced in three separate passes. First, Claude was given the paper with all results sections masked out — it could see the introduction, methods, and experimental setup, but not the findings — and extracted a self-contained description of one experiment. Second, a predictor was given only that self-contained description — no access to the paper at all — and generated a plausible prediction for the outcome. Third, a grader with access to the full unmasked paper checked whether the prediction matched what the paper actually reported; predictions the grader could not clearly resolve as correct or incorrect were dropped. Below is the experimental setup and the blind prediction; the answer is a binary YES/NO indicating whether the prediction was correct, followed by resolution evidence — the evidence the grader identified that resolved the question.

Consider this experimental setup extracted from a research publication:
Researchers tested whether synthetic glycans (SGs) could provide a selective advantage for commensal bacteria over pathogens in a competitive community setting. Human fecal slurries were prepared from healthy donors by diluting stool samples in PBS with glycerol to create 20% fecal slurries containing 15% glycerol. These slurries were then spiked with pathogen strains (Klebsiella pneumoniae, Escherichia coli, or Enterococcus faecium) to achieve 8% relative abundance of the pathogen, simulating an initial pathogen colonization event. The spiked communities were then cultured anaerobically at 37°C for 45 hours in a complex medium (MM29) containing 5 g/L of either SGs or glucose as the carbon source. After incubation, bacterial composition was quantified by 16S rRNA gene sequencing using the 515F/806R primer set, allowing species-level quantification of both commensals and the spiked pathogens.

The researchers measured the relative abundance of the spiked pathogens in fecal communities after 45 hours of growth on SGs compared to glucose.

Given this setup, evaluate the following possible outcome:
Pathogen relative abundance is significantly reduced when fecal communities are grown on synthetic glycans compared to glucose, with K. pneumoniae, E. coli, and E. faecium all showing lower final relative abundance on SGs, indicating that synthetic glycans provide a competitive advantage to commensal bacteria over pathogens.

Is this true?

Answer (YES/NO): NO